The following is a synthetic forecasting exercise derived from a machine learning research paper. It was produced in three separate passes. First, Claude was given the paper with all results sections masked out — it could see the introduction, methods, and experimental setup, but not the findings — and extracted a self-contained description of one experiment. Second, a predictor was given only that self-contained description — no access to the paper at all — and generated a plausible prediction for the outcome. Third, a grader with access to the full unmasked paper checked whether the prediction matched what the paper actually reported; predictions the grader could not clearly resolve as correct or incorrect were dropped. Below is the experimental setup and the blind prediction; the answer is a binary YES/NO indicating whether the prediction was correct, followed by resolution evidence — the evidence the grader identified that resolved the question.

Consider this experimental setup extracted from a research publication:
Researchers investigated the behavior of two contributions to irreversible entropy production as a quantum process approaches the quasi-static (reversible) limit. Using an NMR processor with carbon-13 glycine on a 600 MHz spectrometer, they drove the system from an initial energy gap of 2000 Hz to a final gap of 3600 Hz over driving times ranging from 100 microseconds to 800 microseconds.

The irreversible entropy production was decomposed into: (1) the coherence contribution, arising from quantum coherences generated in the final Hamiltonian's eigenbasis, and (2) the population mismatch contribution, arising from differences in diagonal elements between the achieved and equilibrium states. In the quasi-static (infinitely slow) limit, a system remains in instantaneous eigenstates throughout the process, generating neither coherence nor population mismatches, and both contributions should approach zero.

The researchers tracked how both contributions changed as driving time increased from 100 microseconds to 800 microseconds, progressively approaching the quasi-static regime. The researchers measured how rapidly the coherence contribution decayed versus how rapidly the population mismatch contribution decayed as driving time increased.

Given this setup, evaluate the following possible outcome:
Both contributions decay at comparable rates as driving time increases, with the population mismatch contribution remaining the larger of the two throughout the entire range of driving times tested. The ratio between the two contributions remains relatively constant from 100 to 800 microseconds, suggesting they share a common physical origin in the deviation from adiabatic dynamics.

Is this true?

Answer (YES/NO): NO